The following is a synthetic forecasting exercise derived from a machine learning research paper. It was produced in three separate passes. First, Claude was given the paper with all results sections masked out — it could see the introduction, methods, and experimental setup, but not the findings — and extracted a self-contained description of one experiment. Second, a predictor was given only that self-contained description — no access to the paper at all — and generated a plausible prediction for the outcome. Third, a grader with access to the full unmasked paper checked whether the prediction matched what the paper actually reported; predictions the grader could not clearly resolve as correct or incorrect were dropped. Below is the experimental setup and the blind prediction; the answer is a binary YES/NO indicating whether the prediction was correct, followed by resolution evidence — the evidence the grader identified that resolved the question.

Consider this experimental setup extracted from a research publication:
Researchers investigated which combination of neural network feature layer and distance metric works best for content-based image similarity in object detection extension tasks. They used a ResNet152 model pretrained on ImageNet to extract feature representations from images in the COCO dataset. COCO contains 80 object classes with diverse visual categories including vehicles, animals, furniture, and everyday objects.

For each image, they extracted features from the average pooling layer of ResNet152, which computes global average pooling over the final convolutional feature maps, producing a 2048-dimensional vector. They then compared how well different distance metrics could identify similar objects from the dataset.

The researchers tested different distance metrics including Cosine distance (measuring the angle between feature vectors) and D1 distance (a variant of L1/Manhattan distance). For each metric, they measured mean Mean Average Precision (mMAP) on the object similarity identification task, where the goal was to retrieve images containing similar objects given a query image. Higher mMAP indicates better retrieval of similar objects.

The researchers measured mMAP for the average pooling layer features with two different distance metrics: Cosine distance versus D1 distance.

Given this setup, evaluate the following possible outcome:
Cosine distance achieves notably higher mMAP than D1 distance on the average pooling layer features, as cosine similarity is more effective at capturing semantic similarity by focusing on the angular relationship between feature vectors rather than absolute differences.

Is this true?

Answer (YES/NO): NO